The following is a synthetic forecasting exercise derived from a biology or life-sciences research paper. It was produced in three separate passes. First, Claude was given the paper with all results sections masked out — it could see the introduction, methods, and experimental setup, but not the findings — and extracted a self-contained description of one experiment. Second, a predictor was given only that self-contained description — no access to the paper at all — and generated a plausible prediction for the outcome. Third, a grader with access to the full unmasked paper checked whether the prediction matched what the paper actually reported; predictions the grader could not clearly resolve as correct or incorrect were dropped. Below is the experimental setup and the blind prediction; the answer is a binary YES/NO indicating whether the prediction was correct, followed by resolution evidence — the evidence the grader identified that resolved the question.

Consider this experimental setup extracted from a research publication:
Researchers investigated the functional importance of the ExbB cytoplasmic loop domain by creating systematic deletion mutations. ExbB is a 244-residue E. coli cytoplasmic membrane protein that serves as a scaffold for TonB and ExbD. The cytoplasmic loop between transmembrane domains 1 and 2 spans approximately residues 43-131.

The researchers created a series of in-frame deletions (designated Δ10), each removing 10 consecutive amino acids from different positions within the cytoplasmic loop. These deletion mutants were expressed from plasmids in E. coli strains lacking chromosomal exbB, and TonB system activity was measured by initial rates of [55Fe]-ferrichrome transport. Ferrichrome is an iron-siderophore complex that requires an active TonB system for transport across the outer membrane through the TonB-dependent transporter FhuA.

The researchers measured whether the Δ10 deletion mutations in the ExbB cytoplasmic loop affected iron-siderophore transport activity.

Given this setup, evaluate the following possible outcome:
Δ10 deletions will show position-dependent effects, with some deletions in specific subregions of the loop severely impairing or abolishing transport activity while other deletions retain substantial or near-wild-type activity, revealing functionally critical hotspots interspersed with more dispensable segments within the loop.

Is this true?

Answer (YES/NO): NO